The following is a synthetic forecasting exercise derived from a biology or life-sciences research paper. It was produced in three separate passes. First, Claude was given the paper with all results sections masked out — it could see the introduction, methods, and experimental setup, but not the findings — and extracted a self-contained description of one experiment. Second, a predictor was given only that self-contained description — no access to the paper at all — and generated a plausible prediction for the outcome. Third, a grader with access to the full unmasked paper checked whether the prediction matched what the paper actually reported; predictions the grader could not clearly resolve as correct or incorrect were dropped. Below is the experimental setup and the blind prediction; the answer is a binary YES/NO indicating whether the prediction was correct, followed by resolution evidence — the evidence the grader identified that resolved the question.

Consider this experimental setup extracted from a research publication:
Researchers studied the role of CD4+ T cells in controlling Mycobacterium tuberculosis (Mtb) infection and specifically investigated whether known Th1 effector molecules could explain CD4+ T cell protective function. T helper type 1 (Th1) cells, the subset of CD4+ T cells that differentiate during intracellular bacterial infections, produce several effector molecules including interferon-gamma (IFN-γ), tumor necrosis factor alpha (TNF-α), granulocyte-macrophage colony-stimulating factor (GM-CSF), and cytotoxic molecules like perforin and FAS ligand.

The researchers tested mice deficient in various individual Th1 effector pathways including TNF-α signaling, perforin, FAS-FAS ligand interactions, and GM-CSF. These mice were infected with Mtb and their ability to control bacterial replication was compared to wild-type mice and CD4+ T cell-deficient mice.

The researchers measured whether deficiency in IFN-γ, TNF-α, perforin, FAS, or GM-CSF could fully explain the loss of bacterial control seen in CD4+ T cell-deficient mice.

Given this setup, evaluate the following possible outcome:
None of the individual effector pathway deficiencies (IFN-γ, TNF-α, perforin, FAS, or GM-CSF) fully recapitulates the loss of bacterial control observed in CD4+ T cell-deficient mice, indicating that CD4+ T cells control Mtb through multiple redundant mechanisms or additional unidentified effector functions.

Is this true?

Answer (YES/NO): YES